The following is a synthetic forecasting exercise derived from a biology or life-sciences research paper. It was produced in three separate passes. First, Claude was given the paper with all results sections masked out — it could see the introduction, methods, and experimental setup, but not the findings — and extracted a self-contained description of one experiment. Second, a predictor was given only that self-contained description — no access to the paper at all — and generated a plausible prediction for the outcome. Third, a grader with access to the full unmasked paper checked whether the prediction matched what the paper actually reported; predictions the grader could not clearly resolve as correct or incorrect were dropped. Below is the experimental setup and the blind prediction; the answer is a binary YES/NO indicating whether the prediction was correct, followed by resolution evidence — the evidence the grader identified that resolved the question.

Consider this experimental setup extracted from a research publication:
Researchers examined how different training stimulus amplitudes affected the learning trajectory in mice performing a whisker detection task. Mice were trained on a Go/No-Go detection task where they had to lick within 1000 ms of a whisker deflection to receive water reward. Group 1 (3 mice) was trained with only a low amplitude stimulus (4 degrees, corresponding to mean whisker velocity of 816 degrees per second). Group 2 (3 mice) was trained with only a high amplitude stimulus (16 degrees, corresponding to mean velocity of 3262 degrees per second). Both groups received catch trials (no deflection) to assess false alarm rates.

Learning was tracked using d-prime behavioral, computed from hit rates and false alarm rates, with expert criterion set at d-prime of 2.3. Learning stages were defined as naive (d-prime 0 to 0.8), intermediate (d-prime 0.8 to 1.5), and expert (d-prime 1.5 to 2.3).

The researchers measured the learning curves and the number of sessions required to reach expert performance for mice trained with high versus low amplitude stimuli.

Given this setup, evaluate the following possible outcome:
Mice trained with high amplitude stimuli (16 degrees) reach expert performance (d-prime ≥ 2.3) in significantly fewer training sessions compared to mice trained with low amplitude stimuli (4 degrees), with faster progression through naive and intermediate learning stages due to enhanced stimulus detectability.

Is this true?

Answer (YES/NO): YES